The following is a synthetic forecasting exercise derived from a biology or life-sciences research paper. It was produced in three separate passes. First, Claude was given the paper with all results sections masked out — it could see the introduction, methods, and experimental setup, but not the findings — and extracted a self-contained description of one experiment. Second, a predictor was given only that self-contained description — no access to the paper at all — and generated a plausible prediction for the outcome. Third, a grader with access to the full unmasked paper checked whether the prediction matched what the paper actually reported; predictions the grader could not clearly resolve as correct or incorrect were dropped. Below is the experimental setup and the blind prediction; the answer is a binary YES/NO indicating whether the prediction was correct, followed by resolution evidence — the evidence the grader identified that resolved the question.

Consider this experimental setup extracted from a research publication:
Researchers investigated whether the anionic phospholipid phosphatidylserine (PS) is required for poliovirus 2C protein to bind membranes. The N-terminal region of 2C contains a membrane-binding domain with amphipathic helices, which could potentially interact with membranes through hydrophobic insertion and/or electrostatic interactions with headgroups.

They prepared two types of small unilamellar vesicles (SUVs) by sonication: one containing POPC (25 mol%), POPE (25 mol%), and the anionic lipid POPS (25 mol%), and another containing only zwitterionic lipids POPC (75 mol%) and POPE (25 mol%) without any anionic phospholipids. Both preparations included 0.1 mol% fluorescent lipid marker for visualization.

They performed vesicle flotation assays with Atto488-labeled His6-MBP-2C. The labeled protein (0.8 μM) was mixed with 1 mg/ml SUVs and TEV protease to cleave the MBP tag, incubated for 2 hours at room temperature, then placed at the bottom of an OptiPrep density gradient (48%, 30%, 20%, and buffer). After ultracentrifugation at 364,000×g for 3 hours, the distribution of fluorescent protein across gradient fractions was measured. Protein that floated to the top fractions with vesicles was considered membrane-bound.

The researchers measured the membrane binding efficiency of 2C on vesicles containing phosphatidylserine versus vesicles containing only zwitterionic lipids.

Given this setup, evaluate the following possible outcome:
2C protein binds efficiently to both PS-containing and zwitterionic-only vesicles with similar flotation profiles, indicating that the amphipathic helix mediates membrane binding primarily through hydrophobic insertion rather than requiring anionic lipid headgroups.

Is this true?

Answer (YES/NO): YES